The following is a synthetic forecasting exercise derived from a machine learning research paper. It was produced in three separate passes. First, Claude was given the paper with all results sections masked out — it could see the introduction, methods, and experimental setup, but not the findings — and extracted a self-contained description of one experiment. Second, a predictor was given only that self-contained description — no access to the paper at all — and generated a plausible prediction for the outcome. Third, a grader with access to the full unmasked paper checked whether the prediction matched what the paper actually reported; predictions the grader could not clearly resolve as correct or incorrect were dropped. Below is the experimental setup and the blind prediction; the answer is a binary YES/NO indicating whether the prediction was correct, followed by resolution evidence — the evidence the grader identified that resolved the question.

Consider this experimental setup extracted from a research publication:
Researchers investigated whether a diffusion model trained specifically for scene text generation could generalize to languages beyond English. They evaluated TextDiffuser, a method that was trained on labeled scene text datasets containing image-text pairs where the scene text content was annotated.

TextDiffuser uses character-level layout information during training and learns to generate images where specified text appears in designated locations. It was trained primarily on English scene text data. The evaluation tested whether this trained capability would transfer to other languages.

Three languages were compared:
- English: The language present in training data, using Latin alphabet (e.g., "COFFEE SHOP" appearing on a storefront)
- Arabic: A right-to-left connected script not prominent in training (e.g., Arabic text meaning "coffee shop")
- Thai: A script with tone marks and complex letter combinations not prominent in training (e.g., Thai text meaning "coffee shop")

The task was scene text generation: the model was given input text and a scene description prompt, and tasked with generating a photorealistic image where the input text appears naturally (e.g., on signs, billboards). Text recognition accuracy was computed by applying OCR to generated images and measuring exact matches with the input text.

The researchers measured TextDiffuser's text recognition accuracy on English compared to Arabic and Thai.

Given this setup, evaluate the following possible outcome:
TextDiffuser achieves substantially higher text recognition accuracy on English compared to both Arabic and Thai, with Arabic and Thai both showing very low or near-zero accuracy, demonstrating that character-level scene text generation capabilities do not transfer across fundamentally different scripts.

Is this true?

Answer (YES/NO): YES